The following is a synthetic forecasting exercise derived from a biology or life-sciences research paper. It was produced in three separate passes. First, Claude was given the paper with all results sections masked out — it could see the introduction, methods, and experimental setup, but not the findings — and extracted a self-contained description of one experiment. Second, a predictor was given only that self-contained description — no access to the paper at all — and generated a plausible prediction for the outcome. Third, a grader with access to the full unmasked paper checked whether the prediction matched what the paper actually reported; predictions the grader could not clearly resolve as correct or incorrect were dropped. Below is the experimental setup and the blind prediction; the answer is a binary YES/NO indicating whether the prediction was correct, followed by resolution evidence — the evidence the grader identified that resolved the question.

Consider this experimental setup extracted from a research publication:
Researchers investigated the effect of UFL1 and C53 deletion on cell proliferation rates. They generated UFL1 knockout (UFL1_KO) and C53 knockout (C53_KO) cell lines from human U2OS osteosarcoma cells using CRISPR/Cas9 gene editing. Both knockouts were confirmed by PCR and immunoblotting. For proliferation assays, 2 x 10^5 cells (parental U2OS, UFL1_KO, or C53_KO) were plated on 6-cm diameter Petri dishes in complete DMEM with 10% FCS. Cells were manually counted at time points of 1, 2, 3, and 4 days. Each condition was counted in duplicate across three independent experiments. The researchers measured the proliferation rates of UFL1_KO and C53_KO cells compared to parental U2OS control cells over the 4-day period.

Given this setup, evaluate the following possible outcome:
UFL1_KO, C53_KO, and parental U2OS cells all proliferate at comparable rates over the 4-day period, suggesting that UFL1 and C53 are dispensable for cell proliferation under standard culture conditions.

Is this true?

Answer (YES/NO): NO